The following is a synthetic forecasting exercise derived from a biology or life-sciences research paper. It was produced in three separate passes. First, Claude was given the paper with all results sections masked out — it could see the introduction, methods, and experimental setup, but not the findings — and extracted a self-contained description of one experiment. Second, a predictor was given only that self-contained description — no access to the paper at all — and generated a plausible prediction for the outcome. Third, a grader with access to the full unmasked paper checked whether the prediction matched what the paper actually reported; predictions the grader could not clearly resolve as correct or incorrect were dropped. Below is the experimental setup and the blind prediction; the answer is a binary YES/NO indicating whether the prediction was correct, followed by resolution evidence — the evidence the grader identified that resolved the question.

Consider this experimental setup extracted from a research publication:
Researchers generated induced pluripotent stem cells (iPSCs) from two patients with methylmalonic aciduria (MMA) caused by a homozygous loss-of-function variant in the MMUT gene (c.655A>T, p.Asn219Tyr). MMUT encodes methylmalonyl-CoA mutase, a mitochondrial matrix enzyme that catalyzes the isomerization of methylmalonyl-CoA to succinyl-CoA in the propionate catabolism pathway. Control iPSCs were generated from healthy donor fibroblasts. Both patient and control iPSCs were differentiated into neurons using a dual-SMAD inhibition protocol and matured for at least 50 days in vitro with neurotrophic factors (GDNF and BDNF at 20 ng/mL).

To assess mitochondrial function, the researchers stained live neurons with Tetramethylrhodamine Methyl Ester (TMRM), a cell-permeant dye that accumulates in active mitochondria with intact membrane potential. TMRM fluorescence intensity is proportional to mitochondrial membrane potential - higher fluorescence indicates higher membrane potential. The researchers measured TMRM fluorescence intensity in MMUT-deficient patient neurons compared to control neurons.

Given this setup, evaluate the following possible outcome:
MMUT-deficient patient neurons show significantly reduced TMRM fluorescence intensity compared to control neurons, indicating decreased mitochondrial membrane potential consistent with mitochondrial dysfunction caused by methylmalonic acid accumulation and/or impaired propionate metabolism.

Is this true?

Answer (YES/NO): YES